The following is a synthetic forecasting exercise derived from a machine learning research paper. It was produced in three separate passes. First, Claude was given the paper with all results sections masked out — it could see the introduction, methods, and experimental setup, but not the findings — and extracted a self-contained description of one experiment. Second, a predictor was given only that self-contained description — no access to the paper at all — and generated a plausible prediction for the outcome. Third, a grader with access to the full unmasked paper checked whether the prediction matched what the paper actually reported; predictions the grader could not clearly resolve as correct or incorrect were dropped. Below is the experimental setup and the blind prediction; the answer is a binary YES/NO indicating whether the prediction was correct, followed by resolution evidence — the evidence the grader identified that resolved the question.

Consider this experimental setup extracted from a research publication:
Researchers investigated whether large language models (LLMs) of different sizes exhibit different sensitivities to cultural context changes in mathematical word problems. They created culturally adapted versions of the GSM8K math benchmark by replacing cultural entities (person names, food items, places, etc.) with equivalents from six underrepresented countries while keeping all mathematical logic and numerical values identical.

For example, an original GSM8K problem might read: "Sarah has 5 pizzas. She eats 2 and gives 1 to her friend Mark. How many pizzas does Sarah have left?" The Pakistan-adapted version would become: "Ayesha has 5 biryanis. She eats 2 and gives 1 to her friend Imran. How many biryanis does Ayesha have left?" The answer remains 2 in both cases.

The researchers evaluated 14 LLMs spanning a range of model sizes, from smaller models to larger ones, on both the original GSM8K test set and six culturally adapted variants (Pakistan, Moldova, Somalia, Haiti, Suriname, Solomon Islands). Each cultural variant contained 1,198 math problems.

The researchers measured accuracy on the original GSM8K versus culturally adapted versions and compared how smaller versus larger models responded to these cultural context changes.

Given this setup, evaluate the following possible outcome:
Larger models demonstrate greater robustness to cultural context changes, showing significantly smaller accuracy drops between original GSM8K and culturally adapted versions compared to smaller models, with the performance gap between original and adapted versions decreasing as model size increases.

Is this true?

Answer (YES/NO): YES